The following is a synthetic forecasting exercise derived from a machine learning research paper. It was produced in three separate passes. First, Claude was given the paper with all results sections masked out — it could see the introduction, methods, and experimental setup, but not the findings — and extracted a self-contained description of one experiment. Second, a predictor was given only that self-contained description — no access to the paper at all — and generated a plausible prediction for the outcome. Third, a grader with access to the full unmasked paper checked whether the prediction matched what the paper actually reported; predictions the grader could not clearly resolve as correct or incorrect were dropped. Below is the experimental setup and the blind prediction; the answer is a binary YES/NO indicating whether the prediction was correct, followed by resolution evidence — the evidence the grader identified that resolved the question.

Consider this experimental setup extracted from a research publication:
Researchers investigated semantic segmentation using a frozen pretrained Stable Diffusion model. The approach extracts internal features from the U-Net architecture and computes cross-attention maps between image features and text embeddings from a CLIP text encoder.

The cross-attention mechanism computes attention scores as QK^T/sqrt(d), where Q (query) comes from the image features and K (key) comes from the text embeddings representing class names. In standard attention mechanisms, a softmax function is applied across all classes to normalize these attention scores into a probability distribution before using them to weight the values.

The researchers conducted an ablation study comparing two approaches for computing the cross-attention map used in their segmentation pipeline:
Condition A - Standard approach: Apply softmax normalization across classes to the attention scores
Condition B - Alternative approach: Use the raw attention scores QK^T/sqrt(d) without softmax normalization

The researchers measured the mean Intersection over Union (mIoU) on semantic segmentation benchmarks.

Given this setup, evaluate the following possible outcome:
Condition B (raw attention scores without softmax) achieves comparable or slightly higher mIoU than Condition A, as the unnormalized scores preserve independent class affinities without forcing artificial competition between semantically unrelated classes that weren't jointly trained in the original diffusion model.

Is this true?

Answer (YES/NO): YES